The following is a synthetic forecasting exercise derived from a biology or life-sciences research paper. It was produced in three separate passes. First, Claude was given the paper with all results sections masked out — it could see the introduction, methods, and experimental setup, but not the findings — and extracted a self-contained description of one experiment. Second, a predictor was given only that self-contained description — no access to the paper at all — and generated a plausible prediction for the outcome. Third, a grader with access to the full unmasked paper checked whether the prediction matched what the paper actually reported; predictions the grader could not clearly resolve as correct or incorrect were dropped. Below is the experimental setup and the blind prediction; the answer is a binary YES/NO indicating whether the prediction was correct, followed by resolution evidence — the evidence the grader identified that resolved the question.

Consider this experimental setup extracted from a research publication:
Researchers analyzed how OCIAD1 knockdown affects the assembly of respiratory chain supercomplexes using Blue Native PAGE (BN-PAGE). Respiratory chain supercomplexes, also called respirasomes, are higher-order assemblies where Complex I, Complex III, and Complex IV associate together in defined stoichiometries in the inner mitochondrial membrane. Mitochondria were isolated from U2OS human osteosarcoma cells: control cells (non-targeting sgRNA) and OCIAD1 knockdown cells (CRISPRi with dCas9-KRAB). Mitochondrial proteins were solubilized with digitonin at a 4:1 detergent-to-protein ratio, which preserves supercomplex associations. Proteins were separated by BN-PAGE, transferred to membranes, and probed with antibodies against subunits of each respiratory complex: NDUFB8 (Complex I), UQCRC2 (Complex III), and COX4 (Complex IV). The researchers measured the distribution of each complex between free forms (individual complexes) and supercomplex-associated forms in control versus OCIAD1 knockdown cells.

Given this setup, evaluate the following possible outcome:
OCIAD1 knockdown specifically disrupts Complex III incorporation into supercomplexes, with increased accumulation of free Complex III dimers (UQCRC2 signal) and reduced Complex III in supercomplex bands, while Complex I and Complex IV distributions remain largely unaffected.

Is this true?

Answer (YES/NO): NO